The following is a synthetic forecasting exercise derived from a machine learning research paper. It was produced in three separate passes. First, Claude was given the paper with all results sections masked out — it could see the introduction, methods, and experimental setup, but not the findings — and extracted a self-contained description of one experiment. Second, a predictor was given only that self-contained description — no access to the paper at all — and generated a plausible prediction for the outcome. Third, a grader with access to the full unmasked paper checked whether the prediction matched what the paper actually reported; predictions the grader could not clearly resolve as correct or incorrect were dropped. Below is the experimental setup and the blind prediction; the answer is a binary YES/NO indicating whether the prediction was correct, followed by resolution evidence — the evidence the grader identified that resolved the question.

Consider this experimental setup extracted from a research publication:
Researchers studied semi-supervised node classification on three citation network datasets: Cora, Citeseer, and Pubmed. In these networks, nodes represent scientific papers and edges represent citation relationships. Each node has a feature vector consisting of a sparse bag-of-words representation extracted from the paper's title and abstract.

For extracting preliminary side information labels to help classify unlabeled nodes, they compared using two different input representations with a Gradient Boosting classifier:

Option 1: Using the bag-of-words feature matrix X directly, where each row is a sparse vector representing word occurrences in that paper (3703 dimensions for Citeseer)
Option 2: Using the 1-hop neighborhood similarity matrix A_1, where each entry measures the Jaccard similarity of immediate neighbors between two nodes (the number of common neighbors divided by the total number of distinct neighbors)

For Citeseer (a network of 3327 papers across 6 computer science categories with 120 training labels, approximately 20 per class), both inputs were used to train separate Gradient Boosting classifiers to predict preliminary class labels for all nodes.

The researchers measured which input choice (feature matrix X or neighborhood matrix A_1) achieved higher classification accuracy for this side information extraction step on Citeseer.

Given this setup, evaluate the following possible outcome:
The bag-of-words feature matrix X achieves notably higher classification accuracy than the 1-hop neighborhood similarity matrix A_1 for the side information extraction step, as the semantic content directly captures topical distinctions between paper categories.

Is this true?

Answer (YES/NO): YES